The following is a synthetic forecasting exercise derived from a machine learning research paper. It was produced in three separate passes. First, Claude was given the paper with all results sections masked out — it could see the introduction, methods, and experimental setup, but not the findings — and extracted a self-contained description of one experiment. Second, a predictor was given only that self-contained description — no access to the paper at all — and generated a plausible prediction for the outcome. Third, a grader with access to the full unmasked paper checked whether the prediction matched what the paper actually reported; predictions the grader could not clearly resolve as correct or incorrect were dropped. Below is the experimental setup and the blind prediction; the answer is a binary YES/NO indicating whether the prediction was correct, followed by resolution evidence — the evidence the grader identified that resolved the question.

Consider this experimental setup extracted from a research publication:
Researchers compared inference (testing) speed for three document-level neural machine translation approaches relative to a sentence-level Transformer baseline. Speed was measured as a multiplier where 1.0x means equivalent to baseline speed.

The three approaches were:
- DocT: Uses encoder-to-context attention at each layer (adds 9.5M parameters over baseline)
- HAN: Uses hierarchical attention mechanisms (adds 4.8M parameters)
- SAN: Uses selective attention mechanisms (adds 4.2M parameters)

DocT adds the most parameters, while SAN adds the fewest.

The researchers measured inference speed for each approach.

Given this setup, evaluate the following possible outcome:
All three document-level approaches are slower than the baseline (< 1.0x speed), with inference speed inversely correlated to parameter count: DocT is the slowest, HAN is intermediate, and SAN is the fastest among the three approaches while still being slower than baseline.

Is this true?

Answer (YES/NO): NO